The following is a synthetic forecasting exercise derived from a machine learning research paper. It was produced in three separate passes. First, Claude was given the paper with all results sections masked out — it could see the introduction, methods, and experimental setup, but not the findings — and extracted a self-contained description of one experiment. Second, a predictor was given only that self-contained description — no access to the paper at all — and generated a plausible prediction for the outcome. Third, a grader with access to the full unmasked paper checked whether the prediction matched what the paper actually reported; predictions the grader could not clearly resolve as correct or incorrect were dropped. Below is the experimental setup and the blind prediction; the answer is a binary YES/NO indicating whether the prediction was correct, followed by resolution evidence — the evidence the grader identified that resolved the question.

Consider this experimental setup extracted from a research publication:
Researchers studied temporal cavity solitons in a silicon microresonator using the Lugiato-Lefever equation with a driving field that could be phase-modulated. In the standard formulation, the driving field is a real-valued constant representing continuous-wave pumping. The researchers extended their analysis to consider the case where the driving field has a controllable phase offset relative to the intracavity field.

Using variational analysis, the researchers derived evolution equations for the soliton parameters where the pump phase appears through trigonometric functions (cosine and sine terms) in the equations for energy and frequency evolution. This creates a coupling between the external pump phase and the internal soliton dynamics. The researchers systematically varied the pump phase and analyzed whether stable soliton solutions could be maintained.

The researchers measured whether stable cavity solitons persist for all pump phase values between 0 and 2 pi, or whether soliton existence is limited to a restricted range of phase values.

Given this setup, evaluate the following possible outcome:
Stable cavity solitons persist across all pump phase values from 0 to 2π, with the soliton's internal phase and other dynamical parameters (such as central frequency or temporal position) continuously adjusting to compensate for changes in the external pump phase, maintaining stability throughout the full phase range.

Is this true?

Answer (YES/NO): NO